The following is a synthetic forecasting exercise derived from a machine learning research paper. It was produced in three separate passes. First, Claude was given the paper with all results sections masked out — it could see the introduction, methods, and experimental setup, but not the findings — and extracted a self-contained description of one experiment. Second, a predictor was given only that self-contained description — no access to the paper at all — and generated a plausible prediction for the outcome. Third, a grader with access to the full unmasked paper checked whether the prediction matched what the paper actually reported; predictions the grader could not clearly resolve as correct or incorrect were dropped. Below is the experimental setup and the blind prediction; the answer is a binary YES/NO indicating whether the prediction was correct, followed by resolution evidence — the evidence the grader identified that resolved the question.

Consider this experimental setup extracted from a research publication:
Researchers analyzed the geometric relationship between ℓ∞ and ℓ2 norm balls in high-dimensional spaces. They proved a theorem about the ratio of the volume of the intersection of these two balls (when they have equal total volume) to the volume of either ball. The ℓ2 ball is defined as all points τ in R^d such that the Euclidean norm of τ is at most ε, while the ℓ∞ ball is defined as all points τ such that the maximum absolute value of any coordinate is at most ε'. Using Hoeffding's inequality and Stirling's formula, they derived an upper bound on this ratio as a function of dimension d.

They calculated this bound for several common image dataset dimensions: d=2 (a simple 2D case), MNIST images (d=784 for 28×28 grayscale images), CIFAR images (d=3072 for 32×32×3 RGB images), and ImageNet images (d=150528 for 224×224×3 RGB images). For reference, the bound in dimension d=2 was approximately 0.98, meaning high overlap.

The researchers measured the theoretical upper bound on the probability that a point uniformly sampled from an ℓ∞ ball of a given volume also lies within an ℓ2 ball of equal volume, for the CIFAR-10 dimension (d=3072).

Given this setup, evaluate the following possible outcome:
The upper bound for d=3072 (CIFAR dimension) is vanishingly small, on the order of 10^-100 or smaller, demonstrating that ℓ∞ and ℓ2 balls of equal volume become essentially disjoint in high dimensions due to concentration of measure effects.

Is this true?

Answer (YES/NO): YES